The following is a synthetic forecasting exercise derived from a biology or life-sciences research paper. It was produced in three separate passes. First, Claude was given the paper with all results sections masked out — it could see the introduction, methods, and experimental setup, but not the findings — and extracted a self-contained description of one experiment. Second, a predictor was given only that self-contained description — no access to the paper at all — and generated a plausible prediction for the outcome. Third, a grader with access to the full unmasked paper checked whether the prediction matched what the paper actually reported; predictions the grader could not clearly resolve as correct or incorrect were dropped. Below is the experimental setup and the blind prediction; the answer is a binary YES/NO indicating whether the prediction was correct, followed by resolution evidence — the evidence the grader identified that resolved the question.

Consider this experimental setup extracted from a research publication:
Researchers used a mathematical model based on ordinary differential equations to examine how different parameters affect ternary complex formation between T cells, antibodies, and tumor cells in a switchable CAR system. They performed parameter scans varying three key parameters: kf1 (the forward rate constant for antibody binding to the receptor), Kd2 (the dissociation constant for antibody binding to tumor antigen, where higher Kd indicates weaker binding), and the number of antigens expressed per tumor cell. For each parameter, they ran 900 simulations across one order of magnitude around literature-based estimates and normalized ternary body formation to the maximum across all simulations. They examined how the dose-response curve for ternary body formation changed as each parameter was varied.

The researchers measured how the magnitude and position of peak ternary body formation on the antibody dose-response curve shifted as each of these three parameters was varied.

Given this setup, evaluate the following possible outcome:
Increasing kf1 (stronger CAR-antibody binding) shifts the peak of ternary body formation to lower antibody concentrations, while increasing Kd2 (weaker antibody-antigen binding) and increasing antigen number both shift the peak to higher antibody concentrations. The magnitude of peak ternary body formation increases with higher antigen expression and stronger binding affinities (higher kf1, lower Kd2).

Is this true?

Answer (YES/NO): NO